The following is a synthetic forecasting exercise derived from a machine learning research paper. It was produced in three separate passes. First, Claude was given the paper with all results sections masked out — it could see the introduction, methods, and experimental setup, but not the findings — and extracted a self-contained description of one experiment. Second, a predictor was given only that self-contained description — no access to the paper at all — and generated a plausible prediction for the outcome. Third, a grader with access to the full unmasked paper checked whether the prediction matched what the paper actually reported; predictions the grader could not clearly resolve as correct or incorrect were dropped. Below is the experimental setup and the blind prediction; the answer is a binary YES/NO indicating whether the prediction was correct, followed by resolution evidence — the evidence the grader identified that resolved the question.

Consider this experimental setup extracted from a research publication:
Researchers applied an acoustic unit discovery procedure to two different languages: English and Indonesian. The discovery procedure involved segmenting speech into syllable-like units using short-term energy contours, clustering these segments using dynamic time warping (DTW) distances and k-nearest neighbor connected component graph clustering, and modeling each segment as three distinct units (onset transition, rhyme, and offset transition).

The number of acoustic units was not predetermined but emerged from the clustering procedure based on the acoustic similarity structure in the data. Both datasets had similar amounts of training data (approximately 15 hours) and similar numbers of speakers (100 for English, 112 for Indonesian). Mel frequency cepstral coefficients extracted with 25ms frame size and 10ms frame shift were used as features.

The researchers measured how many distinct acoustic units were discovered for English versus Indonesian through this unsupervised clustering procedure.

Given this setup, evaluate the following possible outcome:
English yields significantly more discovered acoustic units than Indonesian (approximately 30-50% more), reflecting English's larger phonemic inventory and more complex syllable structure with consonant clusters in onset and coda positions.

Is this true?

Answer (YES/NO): NO